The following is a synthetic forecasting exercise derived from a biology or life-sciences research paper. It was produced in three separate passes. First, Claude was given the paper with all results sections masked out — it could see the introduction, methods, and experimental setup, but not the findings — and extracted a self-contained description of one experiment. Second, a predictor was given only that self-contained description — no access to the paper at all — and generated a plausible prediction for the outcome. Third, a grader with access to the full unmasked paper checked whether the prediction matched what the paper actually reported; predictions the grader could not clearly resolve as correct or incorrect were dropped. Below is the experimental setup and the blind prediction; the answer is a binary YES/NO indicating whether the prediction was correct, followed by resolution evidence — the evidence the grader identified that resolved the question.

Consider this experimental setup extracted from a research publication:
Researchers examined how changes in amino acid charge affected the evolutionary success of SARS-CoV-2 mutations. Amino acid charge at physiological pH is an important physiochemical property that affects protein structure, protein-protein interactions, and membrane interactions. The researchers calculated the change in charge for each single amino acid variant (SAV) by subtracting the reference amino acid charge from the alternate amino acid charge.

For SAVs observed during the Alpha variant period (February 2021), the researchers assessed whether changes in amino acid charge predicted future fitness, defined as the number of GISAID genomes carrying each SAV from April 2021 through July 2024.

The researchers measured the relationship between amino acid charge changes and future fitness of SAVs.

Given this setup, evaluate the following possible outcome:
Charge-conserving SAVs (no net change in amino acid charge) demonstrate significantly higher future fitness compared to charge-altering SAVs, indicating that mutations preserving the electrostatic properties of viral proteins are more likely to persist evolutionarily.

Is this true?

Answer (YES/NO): NO